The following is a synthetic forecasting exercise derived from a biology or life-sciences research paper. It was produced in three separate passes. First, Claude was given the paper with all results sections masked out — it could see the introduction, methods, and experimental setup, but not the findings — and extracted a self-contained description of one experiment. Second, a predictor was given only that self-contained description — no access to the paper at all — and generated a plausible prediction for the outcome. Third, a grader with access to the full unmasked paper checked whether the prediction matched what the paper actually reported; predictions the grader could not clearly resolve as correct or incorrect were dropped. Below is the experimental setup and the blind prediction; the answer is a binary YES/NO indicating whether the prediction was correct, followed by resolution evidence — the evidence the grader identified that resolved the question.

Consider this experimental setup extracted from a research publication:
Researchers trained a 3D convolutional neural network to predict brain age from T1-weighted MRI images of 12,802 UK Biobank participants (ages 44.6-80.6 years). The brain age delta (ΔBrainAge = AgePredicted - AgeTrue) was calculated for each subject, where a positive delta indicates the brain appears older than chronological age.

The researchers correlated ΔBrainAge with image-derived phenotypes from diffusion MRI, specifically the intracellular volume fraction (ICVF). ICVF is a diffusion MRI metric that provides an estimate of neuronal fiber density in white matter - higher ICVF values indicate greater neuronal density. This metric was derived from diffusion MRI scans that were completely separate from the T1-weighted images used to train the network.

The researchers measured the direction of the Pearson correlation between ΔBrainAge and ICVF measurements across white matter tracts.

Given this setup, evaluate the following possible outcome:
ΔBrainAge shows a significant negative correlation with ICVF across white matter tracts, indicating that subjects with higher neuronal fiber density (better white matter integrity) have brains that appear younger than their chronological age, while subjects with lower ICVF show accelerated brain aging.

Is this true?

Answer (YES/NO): YES